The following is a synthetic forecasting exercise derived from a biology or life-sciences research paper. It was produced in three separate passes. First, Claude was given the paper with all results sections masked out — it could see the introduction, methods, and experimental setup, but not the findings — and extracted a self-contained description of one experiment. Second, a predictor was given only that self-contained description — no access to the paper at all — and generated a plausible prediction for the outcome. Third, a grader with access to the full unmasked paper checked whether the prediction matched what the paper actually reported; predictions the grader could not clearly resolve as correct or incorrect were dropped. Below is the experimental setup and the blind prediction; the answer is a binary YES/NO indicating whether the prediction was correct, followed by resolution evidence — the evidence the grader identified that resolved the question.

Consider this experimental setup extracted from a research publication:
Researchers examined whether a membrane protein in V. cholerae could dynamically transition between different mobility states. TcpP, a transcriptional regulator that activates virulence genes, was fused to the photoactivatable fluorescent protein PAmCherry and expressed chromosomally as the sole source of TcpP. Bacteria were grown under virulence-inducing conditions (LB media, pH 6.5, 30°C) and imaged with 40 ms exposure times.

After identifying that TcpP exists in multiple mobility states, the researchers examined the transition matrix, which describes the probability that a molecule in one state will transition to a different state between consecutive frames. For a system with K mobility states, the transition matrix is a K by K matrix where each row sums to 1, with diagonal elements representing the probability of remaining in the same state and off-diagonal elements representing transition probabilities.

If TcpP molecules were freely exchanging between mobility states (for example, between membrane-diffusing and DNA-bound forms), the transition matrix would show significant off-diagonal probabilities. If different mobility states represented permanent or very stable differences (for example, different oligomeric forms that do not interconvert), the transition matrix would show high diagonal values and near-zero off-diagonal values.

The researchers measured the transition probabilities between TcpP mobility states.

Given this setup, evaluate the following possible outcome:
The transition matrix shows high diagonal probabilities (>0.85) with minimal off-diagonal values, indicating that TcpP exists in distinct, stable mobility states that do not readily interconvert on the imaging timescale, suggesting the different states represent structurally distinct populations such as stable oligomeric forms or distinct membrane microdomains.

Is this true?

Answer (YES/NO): NO